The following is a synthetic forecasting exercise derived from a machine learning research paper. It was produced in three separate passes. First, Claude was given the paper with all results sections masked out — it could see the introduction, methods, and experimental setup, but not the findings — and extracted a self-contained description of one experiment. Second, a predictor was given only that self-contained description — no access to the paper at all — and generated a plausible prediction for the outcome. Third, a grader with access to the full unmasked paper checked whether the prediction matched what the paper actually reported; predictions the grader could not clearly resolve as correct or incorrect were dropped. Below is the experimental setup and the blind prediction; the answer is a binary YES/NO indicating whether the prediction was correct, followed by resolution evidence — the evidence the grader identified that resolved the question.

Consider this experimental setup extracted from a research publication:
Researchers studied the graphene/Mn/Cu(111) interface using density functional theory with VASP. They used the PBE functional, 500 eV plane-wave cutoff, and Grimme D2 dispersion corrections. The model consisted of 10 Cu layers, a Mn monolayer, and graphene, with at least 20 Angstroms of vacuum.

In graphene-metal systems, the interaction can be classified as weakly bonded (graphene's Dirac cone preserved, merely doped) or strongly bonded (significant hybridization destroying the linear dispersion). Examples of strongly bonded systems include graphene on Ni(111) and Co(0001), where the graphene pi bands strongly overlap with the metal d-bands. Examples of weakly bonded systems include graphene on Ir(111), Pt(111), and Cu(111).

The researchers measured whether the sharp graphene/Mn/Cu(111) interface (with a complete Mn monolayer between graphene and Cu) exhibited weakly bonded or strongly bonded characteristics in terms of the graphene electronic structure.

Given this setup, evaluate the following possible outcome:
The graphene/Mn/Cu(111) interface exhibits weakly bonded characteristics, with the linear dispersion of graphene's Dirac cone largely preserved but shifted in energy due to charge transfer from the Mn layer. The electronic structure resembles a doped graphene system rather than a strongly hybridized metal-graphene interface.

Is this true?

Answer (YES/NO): NO